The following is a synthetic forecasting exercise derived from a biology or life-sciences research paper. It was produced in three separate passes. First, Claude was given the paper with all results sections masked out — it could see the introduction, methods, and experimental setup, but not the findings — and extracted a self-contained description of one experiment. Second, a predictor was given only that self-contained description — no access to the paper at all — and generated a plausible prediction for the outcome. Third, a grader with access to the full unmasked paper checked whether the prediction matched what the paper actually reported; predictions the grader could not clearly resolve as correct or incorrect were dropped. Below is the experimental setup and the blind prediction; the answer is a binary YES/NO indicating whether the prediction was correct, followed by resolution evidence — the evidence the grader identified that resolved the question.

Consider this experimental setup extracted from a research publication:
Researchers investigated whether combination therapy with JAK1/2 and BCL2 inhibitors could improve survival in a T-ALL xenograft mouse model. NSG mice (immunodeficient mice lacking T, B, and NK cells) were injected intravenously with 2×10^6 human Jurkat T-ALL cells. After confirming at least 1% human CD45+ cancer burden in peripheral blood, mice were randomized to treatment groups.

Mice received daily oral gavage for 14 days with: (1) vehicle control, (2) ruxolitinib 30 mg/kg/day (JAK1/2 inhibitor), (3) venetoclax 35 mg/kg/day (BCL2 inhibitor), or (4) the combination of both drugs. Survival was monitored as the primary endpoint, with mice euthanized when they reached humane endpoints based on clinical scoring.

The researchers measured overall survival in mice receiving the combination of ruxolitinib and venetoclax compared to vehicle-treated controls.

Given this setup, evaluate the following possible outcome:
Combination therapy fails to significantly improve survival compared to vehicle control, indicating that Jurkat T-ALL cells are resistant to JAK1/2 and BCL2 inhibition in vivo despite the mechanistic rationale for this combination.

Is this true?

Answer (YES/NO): NO